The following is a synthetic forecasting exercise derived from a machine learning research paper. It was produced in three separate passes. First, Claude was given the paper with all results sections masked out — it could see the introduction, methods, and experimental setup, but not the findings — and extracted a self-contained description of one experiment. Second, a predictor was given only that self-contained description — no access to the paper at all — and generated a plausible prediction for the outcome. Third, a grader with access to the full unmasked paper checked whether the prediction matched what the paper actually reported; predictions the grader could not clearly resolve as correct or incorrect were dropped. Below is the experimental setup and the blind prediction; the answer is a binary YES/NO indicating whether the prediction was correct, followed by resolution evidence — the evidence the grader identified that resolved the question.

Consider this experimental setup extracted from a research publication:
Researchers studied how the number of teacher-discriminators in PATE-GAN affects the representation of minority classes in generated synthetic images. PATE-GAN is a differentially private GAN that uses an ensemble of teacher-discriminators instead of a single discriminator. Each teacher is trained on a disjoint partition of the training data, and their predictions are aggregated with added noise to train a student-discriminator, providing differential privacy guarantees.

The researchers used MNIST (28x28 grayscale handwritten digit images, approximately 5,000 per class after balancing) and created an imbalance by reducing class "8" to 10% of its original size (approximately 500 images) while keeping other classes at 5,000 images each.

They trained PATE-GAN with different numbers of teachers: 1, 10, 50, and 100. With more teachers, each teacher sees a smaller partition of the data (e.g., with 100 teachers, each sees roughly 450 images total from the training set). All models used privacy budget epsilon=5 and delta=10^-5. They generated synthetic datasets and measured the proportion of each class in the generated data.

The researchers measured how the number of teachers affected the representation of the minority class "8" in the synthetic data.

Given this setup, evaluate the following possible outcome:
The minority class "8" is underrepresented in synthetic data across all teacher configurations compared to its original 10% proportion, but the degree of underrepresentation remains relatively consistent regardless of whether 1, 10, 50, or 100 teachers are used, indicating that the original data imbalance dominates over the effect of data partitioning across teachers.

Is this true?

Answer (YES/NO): YES